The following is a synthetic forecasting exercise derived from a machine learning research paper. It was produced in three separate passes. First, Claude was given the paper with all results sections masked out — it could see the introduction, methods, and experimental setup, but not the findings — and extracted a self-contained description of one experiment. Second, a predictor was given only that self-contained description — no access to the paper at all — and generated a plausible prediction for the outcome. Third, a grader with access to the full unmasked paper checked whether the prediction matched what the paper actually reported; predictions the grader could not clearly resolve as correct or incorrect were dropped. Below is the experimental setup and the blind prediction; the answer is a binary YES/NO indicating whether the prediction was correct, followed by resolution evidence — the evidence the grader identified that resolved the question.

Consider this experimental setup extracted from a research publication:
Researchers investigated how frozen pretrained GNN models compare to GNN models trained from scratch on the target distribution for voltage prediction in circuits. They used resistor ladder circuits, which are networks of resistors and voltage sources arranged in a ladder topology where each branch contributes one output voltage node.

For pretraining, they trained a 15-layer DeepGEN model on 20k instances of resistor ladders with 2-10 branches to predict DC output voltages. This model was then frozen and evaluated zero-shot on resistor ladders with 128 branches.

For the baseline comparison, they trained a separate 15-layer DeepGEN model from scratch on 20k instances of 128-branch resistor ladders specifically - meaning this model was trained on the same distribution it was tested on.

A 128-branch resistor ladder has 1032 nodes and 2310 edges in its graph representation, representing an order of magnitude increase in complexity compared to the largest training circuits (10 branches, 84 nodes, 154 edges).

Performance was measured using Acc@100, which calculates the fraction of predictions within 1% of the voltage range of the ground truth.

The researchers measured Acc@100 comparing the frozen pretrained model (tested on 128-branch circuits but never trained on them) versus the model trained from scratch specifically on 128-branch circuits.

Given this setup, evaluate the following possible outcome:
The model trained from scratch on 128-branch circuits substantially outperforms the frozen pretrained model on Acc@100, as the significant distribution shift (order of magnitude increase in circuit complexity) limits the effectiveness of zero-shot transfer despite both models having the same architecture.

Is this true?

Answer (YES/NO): NO